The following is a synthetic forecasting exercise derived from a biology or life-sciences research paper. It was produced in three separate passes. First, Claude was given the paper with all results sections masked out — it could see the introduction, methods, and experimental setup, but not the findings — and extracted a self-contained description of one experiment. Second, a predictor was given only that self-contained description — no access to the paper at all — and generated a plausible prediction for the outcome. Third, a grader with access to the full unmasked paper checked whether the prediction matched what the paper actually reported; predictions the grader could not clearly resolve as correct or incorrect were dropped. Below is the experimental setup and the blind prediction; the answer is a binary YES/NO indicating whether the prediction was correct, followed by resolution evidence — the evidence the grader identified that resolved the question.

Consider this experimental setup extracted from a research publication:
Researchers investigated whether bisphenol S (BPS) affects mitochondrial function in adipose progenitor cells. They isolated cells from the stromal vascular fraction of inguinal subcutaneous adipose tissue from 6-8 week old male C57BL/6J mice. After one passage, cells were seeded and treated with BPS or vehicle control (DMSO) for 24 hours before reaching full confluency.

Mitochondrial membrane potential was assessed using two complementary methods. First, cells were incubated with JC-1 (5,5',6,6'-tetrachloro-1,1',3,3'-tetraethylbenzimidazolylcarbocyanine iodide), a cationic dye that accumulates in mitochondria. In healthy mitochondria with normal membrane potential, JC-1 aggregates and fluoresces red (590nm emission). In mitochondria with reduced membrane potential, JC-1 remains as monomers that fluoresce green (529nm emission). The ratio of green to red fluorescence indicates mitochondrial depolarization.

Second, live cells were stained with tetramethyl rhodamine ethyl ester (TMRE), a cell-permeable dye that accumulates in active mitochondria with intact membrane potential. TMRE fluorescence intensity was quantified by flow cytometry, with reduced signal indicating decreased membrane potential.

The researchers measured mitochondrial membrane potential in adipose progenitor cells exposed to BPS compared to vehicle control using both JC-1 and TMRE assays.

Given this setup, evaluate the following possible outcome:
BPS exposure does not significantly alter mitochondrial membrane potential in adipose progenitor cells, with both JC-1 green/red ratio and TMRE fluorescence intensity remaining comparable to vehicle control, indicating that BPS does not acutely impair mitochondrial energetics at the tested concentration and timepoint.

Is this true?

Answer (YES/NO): NO